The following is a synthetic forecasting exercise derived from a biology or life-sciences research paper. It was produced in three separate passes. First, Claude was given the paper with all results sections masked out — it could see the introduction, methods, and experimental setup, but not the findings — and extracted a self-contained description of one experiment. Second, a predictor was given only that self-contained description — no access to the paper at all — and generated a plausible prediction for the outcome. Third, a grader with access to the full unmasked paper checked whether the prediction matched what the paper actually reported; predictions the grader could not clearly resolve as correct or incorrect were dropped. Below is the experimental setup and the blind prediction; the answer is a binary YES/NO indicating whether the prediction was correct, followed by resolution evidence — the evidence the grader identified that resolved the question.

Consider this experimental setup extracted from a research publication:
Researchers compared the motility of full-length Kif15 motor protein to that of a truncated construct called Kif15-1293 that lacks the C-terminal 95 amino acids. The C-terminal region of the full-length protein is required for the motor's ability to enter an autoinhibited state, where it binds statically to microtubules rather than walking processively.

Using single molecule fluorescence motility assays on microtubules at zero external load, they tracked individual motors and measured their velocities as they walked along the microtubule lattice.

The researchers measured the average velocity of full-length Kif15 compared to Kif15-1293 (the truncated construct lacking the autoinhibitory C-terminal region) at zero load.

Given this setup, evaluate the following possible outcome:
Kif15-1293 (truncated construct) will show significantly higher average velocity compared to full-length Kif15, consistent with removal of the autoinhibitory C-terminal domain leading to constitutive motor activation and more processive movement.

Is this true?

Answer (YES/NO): NO